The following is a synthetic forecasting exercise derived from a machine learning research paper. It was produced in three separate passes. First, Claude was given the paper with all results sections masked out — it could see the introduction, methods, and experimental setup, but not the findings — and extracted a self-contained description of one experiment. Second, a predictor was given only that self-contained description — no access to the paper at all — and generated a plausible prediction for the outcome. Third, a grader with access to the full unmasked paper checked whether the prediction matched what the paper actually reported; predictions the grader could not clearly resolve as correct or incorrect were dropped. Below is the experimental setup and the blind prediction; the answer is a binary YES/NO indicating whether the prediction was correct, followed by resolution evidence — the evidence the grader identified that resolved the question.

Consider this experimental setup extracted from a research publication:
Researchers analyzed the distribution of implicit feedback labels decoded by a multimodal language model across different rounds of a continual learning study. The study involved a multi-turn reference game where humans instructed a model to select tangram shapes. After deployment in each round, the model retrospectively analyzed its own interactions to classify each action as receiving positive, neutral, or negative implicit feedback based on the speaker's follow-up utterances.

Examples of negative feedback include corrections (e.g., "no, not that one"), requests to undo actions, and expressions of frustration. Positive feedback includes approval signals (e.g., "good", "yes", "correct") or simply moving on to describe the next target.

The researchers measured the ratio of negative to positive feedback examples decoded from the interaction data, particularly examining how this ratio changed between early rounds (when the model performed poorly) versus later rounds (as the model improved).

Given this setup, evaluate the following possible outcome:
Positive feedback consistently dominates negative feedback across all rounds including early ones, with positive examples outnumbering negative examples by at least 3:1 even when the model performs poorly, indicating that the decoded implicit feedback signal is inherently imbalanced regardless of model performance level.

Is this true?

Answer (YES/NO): NO